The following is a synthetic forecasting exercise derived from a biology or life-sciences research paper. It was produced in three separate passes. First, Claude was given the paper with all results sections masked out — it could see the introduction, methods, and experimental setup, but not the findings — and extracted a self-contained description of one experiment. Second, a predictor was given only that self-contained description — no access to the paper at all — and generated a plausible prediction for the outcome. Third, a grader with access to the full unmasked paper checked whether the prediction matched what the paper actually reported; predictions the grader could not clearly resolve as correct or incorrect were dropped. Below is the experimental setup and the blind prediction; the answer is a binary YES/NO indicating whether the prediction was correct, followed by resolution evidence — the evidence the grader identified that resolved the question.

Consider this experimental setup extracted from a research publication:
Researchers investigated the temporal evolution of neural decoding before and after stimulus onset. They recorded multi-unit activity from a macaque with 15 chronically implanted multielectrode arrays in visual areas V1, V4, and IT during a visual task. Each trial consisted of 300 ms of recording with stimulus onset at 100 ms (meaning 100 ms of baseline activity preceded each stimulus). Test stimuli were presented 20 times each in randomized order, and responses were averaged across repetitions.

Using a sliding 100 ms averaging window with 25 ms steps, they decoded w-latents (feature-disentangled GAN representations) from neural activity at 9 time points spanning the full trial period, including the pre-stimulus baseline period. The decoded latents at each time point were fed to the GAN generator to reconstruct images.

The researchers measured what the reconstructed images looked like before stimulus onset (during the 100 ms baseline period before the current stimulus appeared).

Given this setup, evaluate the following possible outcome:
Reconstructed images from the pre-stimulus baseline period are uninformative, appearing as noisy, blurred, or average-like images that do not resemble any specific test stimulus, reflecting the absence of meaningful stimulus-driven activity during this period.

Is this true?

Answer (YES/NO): NO